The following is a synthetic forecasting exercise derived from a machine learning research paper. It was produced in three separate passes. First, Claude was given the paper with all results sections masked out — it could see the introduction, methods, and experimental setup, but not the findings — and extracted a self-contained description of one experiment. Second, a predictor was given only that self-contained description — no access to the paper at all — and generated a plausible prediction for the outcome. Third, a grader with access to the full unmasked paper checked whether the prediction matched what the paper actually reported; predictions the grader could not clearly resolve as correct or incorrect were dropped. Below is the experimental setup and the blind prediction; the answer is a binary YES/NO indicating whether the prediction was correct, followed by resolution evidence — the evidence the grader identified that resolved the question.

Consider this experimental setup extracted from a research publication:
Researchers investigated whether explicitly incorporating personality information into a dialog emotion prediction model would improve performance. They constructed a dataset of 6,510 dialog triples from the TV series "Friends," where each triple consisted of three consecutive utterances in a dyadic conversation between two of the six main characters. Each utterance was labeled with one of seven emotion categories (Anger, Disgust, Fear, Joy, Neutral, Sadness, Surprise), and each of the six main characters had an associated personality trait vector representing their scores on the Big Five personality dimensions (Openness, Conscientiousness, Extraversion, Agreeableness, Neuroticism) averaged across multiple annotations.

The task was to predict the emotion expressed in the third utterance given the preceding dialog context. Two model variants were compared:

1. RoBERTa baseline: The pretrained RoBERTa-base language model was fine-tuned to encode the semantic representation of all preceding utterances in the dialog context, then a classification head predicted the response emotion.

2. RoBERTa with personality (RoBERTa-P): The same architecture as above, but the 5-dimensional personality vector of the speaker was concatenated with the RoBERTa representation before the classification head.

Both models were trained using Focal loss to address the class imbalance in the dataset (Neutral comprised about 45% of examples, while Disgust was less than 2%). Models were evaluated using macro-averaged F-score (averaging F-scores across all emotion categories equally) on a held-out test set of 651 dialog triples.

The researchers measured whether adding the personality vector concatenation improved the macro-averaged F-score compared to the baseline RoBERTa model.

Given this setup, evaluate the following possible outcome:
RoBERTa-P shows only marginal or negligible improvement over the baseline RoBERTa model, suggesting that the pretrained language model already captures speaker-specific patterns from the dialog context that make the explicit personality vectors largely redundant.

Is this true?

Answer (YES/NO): NO